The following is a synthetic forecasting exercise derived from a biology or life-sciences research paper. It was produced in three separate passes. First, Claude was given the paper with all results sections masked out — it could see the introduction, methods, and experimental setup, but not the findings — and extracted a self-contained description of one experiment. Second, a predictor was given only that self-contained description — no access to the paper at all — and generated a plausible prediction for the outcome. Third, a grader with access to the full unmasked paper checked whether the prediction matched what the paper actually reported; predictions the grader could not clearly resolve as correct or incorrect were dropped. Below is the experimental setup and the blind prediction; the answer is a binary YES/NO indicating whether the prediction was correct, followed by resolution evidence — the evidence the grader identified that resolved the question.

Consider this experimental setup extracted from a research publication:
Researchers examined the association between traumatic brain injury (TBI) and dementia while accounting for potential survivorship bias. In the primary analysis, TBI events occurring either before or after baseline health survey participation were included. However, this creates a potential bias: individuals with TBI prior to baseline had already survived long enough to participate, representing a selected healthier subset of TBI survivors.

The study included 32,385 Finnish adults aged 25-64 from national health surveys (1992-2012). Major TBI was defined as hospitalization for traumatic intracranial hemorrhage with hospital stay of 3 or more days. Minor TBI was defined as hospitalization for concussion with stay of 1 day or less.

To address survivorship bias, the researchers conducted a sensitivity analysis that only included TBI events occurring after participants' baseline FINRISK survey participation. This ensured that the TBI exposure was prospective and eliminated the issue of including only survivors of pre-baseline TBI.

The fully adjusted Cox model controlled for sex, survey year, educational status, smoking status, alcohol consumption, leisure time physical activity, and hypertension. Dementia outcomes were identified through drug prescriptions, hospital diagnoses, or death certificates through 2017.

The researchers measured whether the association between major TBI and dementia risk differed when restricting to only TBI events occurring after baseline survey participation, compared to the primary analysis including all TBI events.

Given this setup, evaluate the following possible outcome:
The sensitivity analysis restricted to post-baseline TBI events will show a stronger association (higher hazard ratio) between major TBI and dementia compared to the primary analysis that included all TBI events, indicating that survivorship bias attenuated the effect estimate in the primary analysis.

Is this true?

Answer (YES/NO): NO